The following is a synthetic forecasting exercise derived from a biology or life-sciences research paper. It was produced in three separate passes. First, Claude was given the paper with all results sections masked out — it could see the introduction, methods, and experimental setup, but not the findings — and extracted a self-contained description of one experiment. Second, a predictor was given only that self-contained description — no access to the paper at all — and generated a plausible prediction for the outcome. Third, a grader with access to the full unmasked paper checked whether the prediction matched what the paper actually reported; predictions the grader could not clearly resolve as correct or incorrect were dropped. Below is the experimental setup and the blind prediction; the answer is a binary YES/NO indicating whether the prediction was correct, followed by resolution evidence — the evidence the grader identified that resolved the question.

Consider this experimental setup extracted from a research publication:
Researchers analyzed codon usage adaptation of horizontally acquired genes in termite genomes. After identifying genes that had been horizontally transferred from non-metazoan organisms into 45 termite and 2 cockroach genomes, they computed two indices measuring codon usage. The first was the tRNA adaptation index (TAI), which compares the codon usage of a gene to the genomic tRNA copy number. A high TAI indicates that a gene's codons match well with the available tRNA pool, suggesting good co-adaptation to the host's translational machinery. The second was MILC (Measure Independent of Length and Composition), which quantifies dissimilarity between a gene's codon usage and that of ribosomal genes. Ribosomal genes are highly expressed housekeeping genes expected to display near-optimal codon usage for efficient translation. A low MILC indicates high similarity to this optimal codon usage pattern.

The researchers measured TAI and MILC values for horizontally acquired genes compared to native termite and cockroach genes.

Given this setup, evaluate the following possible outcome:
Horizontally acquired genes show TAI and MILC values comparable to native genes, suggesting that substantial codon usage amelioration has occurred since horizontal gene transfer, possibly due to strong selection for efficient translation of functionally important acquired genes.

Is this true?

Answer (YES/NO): NO